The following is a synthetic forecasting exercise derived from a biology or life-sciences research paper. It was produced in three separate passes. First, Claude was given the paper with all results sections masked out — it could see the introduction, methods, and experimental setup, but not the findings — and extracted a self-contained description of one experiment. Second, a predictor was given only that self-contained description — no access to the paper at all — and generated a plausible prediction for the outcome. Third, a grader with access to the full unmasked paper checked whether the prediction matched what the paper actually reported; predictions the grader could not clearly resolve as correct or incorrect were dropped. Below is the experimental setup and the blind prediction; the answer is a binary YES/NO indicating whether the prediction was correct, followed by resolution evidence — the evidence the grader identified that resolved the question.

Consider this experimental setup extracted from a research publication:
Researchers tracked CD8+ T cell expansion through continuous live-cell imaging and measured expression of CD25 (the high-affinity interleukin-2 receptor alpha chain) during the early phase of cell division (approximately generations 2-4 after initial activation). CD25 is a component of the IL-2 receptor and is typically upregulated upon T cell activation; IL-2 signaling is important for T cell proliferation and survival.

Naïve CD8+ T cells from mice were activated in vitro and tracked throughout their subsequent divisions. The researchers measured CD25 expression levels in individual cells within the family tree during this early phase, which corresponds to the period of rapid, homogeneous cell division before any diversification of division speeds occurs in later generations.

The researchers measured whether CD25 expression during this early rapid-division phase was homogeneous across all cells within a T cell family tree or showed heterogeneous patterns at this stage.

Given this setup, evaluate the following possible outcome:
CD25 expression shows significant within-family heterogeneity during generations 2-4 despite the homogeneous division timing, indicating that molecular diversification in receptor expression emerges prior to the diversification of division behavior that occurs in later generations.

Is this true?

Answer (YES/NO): YES